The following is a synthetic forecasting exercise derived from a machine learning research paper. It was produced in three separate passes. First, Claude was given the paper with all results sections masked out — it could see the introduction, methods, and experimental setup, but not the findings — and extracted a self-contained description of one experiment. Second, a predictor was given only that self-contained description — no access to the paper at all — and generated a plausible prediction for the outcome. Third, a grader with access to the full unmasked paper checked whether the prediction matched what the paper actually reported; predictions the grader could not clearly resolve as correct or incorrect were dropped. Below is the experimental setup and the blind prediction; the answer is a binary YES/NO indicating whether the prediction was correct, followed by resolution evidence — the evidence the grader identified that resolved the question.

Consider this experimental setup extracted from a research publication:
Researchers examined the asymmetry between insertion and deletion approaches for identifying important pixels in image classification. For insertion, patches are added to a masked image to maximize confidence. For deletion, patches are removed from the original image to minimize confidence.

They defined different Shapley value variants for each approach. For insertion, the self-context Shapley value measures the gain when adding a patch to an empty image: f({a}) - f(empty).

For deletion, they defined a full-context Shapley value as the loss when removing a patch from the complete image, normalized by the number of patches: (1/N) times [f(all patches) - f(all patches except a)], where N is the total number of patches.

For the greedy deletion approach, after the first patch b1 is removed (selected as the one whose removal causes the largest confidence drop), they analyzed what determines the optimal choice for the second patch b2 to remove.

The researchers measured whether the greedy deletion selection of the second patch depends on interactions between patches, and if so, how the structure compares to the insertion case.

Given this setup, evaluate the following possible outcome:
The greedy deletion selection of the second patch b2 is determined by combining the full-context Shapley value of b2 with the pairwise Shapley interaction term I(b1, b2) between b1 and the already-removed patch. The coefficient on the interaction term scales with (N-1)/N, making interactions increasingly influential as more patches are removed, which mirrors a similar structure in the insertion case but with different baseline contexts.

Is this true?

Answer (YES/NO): NO